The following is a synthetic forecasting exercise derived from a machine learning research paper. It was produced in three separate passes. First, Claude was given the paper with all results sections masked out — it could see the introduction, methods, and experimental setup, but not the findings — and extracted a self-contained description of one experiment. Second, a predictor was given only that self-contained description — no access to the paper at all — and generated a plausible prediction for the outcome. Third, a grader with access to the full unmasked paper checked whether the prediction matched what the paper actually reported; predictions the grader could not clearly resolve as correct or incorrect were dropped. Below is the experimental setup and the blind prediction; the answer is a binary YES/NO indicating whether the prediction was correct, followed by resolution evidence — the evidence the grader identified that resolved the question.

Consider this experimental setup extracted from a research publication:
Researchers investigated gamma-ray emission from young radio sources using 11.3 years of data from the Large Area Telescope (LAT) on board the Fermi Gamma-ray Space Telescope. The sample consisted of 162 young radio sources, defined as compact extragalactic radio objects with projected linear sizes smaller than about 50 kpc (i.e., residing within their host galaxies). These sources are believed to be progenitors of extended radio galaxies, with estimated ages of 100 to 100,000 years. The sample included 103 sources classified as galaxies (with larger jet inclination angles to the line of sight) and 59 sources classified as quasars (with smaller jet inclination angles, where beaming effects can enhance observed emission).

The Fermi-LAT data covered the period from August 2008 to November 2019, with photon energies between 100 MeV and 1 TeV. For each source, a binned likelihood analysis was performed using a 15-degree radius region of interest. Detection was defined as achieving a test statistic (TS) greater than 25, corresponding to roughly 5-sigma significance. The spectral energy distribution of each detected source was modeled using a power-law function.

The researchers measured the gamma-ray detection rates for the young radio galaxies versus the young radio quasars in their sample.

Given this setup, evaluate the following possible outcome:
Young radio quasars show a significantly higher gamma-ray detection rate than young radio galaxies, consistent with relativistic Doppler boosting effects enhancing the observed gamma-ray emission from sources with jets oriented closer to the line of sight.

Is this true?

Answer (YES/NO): YES